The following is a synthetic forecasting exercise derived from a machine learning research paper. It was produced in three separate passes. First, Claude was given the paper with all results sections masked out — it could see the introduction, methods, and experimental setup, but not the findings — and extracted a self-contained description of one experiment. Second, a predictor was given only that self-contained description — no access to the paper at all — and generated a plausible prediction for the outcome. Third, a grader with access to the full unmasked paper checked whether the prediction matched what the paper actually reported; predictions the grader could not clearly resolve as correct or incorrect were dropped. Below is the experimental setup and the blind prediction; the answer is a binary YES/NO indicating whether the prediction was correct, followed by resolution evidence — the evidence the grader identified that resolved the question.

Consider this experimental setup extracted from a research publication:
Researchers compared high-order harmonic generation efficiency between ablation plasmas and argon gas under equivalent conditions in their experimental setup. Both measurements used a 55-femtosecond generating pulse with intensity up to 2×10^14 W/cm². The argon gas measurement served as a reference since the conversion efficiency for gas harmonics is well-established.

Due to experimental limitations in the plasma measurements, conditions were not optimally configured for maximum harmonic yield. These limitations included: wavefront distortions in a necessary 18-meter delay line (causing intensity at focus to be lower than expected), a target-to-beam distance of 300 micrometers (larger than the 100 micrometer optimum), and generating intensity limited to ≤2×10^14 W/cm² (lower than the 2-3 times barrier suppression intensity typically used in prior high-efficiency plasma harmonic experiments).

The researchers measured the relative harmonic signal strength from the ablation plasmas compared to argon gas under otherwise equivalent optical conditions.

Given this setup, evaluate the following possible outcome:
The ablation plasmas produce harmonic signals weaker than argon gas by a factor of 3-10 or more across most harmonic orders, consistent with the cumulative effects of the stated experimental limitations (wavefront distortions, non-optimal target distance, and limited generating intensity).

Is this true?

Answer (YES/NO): YES